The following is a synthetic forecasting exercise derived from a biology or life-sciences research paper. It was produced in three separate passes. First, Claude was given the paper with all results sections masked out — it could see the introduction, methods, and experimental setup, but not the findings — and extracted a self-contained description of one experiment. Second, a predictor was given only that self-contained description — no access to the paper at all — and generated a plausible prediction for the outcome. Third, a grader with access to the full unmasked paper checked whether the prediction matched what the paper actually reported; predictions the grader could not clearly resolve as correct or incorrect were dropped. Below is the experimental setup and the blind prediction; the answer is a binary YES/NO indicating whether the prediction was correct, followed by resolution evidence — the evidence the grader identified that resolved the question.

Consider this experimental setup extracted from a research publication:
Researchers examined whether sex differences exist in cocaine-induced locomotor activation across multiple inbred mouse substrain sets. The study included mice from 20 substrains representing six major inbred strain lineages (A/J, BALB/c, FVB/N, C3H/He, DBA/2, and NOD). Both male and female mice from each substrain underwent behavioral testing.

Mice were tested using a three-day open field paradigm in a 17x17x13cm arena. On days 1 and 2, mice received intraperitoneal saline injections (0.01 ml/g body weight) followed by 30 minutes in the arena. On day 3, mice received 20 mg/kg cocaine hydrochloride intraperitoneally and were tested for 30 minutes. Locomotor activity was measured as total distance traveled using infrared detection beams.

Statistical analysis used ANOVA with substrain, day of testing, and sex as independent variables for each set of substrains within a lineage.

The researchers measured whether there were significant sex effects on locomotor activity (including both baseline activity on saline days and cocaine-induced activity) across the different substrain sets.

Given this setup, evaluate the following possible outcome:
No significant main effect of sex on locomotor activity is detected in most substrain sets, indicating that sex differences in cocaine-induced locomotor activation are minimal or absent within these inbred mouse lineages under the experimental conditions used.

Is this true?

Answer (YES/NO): YES